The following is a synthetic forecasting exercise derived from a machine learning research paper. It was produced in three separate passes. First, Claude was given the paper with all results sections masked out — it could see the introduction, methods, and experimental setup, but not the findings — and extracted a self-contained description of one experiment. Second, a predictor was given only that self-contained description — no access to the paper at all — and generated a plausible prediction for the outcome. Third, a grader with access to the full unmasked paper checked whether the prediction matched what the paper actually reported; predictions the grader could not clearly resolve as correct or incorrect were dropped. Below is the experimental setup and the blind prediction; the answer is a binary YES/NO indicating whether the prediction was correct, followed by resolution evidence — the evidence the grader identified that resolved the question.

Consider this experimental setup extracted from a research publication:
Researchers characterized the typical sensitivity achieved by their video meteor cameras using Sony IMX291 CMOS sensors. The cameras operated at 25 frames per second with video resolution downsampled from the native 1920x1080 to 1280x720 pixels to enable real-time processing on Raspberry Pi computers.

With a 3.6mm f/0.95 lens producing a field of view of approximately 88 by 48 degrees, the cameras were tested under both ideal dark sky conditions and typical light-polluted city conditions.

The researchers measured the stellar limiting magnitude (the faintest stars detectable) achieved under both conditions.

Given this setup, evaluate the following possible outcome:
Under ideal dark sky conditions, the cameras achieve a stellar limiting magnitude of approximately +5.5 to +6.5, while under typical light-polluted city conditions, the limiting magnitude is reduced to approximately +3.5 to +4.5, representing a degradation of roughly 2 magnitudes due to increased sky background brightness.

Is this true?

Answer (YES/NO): NO